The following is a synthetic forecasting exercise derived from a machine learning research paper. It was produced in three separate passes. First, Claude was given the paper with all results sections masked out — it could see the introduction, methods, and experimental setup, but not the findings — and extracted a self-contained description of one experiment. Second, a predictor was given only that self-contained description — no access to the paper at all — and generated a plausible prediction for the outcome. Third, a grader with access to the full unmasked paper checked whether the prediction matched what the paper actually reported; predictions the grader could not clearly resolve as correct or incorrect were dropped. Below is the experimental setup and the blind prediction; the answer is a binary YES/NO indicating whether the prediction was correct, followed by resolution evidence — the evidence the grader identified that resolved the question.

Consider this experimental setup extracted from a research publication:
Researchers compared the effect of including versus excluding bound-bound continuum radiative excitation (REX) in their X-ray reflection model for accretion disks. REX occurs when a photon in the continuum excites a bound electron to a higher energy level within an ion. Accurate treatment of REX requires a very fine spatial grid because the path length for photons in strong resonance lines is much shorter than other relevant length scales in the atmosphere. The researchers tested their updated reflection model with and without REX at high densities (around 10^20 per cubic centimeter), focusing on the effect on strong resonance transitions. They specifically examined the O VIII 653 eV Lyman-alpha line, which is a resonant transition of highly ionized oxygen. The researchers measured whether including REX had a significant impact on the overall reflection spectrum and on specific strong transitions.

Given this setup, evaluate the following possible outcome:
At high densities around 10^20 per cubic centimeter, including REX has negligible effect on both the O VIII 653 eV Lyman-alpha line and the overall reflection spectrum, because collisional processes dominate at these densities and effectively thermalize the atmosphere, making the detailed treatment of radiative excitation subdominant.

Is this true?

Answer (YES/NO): NO